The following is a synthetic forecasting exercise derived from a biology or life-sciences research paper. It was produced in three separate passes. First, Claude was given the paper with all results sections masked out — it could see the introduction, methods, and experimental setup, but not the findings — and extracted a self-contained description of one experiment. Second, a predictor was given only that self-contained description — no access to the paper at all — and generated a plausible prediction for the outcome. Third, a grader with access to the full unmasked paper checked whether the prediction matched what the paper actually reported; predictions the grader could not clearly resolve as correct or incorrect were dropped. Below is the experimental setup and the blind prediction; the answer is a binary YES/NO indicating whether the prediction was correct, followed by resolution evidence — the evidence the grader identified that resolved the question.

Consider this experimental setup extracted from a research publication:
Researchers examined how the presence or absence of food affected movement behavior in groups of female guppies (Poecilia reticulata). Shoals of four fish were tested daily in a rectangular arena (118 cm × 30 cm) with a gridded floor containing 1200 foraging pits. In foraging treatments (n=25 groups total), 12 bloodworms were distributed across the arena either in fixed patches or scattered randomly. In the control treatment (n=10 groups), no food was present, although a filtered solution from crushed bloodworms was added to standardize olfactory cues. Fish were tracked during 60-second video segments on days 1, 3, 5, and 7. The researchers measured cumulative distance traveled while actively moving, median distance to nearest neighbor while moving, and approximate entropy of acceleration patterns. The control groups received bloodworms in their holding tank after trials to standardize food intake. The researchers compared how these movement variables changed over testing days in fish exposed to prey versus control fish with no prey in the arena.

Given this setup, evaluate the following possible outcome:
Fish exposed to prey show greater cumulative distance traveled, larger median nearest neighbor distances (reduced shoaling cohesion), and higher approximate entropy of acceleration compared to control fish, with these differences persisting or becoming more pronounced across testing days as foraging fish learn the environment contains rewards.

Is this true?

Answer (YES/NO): YES